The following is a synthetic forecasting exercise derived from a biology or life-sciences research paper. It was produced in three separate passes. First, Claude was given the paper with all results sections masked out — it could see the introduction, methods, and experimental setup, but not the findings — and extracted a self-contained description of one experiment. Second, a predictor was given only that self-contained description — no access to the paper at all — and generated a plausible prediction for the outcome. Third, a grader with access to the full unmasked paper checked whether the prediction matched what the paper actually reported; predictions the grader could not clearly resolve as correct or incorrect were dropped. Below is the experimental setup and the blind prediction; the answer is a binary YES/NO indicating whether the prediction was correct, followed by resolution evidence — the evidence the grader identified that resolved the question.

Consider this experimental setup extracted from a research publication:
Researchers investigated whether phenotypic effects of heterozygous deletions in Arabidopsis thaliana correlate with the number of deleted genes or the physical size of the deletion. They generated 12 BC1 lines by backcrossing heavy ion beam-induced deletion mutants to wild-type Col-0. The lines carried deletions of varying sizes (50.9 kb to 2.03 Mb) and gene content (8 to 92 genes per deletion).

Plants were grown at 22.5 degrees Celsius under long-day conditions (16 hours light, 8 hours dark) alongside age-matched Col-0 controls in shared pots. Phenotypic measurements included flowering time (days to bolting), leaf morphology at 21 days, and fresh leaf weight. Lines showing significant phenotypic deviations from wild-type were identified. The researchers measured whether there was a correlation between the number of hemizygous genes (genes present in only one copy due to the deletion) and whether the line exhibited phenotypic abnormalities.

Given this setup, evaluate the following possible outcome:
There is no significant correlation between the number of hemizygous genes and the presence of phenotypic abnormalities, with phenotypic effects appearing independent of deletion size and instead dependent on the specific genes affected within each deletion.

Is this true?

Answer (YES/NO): YES